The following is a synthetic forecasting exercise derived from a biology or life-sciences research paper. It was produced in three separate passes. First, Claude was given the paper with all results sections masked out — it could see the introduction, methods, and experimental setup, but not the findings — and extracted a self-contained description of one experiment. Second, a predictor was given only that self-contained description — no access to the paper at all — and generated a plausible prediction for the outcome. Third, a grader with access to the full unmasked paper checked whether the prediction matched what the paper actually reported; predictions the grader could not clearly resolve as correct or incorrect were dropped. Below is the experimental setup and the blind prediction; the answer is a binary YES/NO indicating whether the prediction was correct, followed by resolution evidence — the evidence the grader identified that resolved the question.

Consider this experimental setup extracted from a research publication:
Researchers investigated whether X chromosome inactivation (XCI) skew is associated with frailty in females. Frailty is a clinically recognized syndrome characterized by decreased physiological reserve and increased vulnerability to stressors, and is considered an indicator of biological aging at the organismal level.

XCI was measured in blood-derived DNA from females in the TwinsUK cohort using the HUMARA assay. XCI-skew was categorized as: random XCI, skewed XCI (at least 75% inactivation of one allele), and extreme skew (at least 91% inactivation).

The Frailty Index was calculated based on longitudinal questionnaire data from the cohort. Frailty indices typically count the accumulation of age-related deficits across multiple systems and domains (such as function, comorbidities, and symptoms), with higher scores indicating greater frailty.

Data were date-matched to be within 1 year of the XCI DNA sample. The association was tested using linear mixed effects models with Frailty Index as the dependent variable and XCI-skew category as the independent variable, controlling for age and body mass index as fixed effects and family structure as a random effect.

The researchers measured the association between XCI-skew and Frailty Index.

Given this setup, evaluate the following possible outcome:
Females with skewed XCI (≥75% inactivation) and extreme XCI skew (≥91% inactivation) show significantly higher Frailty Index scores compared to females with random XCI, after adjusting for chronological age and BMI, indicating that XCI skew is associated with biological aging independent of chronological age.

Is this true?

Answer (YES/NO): NO